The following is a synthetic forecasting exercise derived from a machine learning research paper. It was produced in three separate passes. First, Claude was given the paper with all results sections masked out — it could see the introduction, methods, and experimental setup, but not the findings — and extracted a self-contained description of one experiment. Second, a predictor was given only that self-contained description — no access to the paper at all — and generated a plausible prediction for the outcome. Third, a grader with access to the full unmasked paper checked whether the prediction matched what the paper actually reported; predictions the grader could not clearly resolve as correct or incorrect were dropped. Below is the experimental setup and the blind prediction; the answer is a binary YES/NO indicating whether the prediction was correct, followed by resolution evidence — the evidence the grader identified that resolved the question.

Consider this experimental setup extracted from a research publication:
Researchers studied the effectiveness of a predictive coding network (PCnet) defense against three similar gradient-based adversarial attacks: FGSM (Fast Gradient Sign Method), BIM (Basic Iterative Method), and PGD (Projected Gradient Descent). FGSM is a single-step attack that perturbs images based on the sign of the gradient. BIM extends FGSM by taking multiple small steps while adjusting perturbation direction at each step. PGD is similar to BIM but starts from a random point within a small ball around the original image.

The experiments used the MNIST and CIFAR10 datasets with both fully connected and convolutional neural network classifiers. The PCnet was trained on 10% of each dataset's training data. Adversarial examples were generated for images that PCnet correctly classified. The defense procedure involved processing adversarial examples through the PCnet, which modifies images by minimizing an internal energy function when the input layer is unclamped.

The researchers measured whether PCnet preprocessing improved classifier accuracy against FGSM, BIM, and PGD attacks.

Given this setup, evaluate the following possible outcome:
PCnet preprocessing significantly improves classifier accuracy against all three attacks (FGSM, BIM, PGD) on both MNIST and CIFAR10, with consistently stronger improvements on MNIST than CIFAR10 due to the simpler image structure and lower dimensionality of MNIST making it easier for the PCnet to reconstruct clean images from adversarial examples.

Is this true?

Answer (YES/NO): YES